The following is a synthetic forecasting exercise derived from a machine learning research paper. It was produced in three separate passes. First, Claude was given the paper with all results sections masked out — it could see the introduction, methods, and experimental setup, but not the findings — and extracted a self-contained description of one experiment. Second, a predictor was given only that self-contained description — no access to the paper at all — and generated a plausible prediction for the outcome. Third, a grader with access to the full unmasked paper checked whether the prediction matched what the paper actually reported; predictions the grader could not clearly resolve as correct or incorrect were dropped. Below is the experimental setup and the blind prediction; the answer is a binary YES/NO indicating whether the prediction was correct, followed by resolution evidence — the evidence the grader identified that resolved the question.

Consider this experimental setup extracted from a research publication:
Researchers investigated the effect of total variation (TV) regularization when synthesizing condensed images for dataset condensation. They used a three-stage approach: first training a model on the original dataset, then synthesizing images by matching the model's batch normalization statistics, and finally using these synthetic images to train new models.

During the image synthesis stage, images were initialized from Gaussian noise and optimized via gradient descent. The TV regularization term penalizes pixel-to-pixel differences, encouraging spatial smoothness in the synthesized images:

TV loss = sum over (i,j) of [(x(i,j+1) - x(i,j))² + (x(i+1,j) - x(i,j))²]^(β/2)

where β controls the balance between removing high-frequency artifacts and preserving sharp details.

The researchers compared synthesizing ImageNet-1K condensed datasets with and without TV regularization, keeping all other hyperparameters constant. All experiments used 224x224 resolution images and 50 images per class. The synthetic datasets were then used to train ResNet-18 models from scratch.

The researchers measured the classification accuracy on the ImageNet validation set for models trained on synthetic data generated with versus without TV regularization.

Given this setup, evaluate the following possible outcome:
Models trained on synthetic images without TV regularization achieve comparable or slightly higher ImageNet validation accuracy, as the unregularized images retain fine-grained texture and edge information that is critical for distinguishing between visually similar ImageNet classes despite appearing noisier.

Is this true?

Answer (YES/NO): YES